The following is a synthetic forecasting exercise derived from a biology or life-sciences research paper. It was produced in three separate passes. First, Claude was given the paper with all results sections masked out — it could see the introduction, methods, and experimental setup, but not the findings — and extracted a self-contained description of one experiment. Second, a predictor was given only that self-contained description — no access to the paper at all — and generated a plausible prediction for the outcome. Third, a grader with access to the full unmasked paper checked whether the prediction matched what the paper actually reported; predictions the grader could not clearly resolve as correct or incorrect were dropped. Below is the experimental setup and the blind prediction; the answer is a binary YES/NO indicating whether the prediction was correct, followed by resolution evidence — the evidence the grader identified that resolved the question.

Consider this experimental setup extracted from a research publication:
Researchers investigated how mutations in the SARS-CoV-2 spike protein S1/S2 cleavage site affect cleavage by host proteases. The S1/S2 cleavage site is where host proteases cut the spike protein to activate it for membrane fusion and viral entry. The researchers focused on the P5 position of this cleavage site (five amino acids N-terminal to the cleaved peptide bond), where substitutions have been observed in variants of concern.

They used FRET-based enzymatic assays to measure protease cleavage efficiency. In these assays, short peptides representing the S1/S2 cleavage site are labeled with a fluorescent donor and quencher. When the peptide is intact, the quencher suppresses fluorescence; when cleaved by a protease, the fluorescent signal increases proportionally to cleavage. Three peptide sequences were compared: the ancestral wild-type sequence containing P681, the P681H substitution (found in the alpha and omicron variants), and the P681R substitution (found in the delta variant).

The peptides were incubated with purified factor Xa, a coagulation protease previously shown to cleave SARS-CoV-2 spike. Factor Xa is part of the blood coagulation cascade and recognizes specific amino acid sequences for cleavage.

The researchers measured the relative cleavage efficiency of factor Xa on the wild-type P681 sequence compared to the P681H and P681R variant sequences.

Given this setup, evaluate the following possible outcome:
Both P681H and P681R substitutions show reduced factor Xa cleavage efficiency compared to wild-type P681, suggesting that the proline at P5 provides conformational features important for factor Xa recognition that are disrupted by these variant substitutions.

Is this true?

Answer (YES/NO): NO